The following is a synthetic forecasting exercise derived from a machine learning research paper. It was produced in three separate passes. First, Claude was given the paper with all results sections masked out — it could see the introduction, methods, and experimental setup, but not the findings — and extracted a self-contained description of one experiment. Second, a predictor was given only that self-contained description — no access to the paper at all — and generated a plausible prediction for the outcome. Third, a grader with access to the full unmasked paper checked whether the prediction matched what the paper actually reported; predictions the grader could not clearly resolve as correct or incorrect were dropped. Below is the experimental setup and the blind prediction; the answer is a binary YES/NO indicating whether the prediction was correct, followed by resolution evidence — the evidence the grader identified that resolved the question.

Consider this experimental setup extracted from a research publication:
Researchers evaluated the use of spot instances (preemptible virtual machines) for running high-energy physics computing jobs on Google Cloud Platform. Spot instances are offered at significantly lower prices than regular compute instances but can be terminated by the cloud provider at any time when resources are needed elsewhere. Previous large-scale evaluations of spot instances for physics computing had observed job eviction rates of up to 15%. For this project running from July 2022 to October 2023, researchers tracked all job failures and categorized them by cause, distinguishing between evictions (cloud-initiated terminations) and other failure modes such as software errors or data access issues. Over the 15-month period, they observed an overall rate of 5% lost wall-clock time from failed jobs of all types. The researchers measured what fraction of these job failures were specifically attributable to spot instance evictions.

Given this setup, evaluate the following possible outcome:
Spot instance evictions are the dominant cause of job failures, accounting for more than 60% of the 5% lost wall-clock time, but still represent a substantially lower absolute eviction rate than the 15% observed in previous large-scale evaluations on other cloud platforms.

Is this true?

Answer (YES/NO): NO